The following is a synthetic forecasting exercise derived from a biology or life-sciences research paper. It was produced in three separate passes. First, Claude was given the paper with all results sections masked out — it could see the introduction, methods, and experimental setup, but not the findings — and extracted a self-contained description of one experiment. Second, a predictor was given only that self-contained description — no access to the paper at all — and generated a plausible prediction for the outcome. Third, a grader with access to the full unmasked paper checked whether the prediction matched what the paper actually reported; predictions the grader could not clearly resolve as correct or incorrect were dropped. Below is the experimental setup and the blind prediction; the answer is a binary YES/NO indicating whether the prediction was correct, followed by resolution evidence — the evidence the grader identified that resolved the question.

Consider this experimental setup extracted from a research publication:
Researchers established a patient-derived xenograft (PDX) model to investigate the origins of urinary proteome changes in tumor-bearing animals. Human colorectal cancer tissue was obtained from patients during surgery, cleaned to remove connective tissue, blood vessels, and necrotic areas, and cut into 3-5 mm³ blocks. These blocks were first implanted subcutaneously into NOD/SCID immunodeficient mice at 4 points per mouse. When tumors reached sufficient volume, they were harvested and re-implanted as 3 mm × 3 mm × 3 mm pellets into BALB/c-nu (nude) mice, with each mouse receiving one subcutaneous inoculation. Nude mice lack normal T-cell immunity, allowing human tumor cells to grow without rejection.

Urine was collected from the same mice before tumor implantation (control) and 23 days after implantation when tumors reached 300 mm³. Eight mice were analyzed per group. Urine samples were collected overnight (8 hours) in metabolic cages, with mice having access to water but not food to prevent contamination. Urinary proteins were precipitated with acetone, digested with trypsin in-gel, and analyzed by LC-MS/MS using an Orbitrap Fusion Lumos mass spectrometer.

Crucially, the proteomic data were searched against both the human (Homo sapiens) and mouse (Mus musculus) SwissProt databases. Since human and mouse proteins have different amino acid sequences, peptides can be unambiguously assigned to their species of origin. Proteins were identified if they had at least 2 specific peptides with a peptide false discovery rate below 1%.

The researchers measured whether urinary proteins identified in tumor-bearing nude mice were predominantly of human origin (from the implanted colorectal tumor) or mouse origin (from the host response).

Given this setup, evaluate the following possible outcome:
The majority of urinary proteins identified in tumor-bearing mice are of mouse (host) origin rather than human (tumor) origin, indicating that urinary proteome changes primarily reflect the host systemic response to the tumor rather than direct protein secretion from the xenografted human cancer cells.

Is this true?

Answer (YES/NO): NO